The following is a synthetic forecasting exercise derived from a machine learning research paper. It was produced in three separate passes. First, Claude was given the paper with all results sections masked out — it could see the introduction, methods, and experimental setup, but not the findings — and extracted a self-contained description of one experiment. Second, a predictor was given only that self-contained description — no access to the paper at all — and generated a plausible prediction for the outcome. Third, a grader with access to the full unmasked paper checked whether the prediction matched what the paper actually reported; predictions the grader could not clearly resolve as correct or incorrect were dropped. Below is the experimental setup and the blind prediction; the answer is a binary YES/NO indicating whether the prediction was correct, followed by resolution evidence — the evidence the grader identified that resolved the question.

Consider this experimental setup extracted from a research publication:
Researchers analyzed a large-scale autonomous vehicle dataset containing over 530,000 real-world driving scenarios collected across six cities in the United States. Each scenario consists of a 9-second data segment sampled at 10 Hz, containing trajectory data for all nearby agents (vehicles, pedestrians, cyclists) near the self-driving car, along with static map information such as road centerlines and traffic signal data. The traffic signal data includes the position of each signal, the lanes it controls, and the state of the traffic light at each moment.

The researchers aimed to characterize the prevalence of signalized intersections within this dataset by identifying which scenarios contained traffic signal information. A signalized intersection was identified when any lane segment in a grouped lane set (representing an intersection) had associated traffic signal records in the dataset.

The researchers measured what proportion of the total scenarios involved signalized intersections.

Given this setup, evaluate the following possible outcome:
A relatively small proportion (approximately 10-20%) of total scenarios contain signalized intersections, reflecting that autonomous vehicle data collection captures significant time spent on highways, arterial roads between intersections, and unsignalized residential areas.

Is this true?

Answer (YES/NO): NO